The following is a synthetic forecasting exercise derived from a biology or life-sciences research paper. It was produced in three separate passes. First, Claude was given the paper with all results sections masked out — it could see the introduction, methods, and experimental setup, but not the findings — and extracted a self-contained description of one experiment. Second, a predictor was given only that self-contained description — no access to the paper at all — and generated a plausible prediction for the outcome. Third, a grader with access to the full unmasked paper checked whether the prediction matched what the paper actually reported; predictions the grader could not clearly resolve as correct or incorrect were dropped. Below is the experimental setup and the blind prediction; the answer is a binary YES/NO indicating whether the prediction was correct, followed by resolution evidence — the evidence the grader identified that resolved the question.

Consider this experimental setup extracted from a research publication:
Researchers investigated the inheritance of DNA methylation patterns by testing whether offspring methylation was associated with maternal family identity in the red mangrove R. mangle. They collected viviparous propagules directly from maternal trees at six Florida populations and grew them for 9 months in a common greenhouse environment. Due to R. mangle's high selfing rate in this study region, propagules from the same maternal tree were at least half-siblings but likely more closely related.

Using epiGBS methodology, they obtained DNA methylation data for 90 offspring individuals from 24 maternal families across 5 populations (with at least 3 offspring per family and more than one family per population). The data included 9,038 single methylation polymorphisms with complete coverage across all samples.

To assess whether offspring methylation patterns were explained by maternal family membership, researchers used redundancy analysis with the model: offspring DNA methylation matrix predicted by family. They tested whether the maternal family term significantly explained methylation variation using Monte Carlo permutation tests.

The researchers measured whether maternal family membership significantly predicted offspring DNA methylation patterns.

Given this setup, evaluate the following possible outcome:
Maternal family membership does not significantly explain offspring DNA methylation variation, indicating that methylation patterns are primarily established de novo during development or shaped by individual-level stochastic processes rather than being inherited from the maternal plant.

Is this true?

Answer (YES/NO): NO